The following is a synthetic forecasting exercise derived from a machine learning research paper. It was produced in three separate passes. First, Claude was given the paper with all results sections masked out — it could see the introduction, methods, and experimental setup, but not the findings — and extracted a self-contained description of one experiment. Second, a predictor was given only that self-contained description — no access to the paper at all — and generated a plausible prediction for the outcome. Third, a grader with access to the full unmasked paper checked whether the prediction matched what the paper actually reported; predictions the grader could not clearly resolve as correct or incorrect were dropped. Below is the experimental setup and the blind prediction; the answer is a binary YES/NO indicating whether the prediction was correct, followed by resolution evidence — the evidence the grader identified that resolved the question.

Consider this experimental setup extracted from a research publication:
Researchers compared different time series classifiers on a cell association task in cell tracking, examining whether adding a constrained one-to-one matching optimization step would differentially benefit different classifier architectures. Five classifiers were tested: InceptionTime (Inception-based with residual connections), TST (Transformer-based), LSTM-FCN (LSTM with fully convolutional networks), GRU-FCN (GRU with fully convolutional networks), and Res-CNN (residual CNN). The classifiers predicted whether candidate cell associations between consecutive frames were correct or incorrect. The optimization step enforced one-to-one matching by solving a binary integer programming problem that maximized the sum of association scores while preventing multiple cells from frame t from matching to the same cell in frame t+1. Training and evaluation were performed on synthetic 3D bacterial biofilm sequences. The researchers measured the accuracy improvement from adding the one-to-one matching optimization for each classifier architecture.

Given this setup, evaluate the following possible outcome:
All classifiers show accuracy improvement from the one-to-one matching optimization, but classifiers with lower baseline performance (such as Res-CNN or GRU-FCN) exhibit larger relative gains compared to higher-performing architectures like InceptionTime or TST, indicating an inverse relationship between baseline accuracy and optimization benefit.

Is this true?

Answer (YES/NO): NO